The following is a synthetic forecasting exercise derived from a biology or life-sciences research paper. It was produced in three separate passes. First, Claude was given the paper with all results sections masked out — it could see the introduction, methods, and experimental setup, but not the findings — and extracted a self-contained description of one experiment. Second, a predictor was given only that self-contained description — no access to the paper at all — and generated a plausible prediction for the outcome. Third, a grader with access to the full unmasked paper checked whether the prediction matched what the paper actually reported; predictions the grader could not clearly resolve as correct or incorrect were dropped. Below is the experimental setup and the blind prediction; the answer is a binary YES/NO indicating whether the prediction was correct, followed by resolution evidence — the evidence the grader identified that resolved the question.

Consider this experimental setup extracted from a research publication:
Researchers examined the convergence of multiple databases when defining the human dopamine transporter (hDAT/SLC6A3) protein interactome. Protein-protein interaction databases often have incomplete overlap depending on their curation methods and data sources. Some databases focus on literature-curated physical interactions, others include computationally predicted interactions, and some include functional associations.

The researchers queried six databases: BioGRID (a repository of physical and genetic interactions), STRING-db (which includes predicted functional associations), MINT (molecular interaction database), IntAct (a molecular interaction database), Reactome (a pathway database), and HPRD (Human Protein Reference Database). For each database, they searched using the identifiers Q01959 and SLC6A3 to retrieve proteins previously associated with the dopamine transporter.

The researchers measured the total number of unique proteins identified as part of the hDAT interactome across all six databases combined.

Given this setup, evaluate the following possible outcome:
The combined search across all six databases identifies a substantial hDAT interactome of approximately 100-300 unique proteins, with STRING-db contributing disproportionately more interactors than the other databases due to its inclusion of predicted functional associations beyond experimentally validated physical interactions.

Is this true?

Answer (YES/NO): NO